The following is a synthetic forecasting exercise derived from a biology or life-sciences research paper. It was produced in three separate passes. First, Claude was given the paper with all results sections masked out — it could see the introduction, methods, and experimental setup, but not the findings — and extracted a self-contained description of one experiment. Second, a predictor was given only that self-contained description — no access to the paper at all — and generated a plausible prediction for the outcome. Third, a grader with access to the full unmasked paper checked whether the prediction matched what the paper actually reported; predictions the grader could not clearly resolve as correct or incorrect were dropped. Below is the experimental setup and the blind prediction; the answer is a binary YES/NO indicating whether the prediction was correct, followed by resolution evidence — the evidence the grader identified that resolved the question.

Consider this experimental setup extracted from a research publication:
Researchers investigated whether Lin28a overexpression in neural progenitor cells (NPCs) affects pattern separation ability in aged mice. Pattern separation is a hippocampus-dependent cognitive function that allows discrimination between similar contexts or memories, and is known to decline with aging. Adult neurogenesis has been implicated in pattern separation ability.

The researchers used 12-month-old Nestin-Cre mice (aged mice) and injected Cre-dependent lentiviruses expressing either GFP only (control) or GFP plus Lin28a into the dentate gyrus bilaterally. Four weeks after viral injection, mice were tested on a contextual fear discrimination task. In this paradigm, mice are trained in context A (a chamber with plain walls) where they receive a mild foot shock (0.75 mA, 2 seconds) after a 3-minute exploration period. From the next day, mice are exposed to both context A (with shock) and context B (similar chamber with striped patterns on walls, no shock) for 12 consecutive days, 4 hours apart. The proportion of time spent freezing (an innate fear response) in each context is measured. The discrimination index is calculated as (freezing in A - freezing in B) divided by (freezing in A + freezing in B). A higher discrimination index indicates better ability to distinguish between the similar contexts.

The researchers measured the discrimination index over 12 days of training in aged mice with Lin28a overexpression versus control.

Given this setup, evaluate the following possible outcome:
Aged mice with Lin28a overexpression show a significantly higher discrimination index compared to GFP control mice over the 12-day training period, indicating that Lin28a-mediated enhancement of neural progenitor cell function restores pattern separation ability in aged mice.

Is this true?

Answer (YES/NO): YES